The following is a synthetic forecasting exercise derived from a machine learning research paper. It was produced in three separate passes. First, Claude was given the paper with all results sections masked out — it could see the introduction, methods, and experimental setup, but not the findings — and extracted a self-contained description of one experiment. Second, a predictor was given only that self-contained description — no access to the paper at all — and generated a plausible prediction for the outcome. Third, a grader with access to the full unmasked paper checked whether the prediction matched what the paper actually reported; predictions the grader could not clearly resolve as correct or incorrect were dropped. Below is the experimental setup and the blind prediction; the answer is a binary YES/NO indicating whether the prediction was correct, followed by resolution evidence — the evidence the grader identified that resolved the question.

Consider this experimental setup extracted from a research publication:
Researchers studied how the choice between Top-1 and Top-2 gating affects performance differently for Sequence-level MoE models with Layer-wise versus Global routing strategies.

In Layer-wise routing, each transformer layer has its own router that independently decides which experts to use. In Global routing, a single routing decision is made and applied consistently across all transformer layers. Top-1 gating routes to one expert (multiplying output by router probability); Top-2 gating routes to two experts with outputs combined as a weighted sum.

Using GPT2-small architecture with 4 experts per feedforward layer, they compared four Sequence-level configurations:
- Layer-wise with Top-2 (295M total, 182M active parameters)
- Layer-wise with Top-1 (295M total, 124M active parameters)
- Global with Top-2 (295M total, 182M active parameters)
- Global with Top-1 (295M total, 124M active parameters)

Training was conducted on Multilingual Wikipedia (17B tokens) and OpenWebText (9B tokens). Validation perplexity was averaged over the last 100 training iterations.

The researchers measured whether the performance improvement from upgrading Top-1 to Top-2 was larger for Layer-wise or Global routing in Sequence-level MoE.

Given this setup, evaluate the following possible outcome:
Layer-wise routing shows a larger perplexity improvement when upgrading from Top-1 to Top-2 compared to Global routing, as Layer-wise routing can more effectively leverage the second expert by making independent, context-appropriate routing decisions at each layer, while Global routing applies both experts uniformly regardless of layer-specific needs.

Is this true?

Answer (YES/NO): NO